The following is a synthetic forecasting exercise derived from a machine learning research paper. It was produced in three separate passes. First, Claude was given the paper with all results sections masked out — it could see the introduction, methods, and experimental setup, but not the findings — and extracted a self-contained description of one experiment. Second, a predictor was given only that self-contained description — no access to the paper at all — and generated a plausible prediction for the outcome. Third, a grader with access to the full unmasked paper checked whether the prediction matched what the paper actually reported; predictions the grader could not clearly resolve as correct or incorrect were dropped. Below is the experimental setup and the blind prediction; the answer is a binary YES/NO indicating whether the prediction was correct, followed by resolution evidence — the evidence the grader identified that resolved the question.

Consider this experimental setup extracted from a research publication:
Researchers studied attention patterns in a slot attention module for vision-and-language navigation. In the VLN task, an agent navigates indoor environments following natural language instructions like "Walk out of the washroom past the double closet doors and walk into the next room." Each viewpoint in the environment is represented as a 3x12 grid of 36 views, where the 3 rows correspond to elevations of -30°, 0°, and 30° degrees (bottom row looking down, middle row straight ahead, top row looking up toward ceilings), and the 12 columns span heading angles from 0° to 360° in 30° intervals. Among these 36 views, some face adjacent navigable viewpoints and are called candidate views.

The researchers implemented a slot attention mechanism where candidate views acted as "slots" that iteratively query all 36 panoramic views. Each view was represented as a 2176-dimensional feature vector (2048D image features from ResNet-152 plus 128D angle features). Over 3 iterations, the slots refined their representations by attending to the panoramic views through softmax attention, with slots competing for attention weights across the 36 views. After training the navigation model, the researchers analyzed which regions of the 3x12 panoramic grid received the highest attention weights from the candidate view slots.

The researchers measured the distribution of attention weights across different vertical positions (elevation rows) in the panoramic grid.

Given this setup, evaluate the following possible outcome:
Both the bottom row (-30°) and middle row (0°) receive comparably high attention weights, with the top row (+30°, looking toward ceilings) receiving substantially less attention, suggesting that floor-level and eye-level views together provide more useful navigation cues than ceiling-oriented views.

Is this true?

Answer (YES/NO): YES